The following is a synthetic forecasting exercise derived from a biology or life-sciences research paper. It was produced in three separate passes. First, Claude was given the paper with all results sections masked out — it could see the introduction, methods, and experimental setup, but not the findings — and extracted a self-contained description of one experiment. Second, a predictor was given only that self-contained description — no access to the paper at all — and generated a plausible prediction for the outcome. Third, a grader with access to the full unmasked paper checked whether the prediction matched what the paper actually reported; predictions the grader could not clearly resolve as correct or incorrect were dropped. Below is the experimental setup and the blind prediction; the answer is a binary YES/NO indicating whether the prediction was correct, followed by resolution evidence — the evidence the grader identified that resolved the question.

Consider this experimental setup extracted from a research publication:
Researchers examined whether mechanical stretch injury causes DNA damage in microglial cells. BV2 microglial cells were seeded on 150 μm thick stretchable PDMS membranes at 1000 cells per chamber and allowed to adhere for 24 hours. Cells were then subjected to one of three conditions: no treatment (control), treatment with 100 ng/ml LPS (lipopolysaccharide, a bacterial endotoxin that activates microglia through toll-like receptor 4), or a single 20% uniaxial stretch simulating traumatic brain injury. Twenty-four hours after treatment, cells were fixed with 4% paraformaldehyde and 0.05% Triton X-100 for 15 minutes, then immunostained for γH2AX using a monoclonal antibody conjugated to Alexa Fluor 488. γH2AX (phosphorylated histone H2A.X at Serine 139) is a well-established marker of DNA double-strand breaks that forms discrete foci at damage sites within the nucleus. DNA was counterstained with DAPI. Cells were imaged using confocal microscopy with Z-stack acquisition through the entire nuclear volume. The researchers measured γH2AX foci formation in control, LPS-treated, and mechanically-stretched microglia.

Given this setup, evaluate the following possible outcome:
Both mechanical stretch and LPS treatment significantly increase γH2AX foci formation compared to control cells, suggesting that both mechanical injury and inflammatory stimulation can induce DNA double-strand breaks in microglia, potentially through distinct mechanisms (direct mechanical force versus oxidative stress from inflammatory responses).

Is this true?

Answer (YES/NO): NO